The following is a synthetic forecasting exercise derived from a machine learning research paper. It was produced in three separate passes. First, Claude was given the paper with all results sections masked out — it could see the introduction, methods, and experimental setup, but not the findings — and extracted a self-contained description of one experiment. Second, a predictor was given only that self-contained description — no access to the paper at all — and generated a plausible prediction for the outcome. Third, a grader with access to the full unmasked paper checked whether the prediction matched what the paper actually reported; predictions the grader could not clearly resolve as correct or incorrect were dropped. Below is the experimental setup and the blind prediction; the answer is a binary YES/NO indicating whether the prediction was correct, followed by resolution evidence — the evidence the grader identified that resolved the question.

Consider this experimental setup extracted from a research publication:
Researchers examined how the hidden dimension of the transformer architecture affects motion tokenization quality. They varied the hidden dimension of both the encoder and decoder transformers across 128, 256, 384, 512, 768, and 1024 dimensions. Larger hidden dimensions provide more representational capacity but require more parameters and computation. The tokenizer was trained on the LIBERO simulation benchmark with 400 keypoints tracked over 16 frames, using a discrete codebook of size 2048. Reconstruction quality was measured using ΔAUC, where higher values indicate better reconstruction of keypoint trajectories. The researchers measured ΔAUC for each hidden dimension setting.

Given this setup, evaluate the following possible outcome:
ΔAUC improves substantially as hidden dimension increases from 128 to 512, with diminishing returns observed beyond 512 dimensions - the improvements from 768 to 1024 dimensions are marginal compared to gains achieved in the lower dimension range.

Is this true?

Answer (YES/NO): NO